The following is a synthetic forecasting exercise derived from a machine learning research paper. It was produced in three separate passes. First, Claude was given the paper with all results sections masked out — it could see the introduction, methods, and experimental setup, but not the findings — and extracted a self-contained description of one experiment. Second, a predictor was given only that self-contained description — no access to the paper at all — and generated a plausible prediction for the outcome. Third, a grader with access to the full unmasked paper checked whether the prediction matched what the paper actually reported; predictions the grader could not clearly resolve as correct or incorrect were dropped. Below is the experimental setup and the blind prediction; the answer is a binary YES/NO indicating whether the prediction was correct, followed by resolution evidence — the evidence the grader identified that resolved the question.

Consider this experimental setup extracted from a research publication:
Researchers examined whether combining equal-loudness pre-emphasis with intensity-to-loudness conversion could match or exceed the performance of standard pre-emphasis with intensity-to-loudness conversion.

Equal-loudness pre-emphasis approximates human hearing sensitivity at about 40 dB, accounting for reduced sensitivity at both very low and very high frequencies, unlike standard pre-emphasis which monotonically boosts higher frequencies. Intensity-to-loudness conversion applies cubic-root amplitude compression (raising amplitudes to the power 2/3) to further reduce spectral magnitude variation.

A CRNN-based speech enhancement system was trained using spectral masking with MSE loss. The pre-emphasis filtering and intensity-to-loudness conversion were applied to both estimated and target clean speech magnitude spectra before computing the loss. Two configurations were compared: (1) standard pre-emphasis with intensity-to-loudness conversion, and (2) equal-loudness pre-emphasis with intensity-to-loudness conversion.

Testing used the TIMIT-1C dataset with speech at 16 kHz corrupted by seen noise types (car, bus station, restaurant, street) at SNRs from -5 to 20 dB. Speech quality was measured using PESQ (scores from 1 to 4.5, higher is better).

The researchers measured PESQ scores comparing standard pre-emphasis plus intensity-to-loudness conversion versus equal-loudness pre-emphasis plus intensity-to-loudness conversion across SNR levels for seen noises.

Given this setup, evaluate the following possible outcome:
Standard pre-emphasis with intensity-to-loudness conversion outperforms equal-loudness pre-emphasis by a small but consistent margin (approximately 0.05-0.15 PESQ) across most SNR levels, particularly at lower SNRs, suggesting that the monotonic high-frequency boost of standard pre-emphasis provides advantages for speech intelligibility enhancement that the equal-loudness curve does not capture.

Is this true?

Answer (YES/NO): NO